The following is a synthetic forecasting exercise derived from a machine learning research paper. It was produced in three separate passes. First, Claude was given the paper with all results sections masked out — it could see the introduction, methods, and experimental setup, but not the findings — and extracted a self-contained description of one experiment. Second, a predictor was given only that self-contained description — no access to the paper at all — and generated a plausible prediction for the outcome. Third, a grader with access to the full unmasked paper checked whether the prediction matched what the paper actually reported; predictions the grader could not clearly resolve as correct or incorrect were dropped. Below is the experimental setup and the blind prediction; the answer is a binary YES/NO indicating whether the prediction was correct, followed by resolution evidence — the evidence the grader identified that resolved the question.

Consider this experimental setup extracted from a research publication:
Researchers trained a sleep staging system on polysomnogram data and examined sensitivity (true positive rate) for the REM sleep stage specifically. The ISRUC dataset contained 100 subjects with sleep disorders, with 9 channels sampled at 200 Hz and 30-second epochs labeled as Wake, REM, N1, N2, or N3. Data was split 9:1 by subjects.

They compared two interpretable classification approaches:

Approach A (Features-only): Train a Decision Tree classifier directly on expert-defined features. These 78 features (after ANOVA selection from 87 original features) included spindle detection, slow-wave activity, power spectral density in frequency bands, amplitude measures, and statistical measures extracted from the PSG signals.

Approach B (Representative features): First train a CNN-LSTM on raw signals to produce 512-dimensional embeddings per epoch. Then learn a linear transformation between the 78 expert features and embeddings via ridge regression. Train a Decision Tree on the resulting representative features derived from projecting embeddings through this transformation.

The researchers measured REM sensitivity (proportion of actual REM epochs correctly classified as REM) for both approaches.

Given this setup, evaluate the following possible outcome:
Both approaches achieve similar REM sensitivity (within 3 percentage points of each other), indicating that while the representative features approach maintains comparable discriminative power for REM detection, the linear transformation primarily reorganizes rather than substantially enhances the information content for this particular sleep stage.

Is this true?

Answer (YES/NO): NO